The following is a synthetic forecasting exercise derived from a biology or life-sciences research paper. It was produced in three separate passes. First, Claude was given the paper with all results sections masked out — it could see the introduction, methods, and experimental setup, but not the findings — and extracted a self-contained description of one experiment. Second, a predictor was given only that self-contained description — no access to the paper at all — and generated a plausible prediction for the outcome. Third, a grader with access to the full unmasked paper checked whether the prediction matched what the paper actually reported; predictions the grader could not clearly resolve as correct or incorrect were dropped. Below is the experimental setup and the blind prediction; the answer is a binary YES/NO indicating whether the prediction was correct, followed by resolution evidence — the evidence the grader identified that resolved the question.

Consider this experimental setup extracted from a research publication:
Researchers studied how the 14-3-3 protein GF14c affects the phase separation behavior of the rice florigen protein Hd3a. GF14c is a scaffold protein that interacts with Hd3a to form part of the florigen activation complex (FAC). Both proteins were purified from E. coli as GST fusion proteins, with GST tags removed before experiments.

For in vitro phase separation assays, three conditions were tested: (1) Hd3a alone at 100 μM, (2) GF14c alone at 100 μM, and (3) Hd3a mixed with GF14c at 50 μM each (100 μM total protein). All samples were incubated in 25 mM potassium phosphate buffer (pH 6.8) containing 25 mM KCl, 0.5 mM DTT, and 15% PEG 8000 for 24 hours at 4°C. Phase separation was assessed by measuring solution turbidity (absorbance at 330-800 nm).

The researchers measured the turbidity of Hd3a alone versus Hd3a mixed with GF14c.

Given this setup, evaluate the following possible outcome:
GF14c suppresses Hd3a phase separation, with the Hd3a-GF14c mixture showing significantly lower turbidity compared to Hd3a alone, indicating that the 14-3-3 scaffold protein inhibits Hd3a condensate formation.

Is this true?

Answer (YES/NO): NO